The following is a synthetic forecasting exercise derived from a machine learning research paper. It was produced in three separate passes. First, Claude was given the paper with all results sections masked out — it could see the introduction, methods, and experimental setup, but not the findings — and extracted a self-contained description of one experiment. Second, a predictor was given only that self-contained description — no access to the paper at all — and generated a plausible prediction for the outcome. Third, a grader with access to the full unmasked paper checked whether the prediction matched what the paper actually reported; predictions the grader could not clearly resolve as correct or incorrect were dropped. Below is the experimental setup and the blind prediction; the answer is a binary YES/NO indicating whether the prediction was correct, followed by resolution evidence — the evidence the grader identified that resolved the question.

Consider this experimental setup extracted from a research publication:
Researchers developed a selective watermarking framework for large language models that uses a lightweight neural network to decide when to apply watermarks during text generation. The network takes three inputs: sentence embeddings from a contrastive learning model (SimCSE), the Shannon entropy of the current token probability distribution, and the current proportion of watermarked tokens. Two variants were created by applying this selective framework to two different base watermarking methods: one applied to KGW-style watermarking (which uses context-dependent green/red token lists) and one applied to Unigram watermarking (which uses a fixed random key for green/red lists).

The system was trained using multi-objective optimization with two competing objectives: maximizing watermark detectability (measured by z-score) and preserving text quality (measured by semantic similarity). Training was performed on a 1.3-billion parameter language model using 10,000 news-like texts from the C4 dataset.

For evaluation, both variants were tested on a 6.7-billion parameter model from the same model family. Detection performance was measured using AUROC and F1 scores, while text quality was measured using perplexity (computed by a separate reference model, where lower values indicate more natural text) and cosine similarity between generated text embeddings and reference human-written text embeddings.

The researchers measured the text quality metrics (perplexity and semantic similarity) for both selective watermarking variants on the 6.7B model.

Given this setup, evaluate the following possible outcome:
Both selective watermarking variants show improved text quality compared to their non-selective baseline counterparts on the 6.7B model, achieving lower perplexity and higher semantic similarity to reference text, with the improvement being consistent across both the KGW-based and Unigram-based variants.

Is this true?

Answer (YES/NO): YES